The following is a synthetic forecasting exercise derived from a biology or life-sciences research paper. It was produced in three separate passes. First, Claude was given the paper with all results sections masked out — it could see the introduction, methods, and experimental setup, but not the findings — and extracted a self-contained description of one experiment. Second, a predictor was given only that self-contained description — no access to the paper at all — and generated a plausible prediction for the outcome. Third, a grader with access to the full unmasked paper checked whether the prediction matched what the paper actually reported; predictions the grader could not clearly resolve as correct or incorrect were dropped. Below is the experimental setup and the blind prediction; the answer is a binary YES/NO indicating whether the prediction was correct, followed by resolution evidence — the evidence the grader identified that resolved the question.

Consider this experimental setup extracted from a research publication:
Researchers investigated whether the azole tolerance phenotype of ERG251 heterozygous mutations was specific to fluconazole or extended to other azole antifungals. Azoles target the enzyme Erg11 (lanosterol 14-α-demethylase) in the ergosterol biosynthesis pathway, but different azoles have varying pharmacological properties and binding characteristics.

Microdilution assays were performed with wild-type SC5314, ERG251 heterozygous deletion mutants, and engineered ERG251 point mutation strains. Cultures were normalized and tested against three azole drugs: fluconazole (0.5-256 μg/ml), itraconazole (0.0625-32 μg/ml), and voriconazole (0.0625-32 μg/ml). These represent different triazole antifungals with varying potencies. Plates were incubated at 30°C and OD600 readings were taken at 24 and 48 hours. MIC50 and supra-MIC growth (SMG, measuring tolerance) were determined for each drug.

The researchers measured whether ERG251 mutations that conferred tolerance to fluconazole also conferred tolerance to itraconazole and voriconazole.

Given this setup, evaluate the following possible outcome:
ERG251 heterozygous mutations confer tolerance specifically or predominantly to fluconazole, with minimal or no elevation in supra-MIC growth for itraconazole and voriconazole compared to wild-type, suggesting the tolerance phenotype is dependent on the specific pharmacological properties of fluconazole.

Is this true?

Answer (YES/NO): NO